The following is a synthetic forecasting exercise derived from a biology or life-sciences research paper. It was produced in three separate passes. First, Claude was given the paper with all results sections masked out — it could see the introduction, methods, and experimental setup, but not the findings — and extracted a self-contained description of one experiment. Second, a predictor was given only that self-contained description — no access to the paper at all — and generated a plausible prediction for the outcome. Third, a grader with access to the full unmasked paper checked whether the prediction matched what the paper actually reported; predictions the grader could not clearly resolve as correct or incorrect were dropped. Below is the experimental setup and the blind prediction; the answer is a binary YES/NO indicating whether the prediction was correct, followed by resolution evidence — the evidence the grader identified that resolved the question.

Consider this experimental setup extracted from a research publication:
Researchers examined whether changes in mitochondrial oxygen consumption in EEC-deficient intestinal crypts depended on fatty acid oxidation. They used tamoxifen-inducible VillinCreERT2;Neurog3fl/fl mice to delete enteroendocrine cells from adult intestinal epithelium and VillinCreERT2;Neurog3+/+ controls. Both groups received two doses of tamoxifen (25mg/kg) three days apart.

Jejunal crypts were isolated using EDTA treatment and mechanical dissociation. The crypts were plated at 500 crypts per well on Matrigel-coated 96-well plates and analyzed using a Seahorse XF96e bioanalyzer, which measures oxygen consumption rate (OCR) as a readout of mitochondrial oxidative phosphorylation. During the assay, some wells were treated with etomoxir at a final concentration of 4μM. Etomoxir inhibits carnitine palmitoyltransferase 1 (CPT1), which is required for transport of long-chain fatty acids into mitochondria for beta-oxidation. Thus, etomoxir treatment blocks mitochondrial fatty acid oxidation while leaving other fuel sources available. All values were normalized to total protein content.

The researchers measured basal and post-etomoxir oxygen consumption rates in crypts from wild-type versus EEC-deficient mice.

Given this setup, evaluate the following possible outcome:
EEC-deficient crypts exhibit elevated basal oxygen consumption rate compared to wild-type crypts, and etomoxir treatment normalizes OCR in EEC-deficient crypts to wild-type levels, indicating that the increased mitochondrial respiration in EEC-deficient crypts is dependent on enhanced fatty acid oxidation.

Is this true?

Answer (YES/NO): YES